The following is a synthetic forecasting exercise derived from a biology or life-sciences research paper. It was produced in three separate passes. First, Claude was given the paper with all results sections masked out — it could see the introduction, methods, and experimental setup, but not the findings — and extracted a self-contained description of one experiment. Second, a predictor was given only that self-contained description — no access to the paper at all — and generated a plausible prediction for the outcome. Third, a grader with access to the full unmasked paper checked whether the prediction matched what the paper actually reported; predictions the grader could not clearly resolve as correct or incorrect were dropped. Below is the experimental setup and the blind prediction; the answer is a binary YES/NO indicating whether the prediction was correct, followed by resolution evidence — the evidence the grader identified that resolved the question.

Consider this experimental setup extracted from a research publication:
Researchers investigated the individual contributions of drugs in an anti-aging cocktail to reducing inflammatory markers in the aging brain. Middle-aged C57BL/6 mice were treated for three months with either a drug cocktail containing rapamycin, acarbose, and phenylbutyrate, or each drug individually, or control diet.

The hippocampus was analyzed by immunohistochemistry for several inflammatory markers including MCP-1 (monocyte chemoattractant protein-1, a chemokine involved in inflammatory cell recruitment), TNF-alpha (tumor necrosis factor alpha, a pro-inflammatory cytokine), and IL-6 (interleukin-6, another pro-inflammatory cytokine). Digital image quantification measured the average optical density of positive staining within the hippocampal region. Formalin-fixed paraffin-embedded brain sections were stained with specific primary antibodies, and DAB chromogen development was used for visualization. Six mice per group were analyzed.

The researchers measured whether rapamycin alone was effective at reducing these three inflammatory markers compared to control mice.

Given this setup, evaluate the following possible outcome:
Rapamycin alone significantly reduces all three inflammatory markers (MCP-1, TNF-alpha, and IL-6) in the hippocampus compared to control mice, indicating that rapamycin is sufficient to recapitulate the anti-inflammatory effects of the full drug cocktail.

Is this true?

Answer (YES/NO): NO